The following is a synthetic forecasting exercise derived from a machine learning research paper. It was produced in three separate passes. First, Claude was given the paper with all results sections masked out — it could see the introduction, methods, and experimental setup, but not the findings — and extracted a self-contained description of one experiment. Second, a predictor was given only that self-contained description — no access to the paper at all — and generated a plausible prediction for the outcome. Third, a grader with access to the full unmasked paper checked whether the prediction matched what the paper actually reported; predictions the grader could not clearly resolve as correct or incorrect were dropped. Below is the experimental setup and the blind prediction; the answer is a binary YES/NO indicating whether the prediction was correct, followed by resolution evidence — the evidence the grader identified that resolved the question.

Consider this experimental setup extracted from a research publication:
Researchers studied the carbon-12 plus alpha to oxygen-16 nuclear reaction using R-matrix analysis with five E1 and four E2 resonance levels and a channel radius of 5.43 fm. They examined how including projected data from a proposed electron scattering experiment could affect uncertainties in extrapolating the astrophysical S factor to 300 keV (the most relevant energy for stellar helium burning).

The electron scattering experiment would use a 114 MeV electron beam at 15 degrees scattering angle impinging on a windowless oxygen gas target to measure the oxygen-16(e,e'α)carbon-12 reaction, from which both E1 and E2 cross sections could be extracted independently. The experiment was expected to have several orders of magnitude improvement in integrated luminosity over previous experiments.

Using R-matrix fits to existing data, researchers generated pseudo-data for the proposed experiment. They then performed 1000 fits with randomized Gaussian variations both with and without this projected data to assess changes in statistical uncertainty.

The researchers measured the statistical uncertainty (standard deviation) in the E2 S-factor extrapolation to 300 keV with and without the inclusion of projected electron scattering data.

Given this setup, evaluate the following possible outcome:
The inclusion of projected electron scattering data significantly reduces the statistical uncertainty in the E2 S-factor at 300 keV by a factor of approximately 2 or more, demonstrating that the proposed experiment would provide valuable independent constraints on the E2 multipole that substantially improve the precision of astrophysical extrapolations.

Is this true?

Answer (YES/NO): YES